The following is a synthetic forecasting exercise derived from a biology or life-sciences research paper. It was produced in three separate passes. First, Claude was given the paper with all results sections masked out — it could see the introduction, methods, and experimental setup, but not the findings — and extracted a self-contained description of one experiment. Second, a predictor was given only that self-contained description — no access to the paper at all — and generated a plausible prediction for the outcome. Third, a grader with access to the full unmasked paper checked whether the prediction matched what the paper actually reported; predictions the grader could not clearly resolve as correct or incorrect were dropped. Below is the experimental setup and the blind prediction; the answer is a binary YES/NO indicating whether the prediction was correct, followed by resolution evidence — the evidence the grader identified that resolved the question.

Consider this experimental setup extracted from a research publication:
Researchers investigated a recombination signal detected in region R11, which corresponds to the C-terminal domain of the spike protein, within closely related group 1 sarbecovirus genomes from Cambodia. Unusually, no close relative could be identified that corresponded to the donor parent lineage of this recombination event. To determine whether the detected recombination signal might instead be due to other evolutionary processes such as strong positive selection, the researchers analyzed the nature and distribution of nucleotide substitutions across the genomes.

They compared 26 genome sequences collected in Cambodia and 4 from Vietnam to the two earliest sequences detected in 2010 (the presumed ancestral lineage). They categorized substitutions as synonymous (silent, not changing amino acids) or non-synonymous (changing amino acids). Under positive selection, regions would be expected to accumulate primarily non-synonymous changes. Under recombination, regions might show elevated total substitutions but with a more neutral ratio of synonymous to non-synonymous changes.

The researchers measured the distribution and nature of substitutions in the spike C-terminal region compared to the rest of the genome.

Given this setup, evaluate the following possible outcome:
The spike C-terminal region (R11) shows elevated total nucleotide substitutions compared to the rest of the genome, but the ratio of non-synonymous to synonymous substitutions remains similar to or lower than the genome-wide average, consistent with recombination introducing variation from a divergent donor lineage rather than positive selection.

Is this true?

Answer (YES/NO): YES